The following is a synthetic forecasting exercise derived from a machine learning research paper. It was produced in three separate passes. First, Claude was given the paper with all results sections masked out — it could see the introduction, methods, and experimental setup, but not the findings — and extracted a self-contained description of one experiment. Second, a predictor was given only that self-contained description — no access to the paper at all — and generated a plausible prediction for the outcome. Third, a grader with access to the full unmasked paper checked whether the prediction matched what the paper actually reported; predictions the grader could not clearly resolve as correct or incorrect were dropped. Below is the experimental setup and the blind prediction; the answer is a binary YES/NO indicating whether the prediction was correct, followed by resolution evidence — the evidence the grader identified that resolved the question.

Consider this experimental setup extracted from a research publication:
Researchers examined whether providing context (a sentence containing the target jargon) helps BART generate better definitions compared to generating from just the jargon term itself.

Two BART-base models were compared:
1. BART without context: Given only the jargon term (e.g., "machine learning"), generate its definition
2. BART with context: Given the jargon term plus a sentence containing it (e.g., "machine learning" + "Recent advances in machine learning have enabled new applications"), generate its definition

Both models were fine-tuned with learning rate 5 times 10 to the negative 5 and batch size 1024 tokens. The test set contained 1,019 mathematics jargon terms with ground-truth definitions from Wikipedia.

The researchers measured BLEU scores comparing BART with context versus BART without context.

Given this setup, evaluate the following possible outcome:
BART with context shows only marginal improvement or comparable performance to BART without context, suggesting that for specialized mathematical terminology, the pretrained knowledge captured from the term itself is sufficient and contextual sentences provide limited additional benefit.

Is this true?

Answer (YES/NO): YES